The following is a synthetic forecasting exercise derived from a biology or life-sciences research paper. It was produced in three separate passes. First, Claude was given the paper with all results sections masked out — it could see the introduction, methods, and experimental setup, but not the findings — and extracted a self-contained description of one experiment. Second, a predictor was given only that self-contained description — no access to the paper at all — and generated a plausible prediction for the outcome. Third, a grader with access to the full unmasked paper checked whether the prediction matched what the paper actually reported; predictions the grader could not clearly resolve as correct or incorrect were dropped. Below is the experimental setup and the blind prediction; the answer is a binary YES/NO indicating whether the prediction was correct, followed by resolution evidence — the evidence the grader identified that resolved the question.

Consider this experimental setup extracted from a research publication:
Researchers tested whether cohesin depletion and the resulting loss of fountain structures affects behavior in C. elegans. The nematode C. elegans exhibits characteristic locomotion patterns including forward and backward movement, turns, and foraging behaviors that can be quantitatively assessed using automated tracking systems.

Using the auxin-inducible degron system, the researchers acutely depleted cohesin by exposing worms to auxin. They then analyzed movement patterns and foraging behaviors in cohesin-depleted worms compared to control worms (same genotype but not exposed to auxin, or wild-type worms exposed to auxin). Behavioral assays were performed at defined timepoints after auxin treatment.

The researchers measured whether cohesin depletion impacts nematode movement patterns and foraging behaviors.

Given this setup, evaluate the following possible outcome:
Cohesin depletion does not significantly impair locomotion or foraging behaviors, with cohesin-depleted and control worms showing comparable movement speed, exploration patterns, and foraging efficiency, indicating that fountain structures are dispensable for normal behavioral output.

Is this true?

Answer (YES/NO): NO